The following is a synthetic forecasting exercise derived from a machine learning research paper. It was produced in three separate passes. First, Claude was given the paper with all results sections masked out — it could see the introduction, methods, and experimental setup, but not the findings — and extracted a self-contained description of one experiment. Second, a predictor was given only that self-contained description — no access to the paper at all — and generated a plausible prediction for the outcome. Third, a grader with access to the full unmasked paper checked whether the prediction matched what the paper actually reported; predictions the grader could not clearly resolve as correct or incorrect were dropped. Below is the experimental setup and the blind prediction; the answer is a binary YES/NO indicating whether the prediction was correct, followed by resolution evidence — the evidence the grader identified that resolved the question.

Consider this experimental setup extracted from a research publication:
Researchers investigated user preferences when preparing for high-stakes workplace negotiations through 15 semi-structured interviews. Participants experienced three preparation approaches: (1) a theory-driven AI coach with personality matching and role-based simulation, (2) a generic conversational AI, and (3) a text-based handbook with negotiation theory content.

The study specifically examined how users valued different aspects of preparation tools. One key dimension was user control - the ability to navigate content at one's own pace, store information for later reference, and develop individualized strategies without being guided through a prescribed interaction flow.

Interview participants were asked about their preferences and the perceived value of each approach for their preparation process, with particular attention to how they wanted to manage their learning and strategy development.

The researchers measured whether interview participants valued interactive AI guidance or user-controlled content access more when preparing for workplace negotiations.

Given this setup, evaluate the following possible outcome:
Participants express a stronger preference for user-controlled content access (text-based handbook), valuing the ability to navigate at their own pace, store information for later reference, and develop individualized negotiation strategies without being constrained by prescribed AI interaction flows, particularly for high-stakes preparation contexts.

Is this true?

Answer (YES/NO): YES